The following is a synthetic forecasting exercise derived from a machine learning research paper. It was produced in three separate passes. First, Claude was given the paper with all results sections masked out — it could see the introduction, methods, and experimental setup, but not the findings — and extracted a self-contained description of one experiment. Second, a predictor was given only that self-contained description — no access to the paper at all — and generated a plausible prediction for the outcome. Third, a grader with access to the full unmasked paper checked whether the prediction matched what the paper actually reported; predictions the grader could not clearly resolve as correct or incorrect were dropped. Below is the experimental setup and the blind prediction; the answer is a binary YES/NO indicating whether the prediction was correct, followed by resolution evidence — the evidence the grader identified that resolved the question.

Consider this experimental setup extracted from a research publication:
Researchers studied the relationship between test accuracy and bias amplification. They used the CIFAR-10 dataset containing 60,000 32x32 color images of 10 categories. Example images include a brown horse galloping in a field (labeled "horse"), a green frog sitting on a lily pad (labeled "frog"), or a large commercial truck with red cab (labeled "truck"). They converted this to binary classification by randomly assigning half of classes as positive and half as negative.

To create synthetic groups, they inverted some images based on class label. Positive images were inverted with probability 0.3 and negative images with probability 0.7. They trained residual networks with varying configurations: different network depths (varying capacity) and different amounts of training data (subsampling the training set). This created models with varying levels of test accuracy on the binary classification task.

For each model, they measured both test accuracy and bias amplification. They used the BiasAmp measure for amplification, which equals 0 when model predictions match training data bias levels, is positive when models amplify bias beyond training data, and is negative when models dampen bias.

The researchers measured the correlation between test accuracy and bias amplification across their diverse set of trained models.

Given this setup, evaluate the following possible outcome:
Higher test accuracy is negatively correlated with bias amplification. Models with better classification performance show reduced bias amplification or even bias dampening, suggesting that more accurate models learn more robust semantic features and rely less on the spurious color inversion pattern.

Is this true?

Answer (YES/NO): NO